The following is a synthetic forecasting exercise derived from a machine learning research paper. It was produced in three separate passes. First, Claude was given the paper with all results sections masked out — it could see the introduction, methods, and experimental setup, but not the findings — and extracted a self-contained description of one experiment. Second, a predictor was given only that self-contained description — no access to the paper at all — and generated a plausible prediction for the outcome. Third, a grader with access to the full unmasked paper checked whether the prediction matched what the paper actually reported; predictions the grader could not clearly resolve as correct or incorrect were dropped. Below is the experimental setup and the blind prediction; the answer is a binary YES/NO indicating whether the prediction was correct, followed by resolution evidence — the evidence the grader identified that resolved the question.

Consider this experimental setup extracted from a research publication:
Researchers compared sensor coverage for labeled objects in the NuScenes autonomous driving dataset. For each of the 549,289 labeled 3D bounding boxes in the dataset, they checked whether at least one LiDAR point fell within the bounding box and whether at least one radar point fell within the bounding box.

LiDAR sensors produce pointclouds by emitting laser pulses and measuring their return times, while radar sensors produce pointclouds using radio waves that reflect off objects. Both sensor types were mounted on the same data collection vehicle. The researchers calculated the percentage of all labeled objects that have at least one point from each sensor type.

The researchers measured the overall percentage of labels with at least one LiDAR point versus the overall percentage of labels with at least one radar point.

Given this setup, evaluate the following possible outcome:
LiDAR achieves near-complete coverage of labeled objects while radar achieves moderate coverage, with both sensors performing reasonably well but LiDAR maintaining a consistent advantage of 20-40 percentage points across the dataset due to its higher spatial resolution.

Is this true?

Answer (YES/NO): NO